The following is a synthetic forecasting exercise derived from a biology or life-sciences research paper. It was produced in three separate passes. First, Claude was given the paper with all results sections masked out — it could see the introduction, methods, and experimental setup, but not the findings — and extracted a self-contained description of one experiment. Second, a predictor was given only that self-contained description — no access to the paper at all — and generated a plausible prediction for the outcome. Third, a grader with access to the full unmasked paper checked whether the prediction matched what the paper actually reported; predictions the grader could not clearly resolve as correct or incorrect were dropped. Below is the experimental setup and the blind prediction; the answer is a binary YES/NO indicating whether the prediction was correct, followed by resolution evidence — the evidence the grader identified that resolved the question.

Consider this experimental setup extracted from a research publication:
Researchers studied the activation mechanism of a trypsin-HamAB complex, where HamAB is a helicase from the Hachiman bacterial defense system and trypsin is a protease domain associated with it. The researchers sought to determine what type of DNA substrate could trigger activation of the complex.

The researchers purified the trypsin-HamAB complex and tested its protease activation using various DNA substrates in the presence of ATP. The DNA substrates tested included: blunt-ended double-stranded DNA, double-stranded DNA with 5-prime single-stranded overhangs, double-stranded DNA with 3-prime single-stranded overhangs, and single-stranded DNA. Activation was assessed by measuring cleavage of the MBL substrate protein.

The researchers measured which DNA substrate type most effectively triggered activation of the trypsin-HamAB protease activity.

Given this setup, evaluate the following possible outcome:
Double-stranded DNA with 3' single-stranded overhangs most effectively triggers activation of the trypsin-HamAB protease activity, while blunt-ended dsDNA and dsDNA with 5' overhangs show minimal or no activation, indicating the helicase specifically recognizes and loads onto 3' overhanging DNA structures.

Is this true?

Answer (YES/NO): YES